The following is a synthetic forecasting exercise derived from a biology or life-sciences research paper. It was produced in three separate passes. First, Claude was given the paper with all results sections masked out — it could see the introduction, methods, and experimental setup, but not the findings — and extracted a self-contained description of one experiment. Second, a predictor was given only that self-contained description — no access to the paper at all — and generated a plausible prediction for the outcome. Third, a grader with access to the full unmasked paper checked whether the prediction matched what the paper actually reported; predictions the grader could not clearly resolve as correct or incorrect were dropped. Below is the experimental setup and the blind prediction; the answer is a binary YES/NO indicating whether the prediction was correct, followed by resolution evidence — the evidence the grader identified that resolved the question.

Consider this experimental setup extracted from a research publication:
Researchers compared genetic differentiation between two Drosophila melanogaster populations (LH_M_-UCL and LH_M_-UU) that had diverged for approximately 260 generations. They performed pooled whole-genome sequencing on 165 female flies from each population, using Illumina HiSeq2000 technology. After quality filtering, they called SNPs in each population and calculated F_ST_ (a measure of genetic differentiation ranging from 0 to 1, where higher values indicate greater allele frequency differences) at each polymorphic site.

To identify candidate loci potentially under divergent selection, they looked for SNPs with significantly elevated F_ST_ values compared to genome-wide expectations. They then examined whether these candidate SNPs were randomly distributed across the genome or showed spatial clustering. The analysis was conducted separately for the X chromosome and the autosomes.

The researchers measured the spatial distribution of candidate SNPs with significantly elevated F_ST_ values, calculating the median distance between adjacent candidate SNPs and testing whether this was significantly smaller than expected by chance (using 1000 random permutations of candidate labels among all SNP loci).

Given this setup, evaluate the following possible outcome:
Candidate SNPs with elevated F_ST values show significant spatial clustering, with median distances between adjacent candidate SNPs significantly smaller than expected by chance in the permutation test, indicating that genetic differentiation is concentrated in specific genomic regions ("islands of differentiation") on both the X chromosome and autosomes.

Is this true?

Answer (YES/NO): YES